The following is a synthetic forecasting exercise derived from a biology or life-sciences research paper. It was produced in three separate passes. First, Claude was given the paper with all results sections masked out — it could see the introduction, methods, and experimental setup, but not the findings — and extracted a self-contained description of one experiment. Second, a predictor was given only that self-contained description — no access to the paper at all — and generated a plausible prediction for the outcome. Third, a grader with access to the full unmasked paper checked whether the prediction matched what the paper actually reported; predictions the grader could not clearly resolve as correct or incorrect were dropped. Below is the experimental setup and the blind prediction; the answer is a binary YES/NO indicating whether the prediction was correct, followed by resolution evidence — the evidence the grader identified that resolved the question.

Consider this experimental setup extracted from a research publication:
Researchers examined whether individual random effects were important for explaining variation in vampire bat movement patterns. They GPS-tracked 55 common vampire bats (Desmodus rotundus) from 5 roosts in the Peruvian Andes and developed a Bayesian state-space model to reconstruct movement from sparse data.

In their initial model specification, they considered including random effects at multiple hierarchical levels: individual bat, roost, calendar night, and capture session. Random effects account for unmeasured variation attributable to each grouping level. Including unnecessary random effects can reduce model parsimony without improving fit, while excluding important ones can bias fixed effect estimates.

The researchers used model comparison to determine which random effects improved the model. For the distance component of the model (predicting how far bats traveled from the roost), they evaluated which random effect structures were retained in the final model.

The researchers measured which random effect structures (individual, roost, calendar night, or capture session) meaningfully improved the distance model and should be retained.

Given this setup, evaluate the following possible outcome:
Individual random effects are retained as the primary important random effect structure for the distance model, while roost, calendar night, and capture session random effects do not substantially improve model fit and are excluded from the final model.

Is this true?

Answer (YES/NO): YES